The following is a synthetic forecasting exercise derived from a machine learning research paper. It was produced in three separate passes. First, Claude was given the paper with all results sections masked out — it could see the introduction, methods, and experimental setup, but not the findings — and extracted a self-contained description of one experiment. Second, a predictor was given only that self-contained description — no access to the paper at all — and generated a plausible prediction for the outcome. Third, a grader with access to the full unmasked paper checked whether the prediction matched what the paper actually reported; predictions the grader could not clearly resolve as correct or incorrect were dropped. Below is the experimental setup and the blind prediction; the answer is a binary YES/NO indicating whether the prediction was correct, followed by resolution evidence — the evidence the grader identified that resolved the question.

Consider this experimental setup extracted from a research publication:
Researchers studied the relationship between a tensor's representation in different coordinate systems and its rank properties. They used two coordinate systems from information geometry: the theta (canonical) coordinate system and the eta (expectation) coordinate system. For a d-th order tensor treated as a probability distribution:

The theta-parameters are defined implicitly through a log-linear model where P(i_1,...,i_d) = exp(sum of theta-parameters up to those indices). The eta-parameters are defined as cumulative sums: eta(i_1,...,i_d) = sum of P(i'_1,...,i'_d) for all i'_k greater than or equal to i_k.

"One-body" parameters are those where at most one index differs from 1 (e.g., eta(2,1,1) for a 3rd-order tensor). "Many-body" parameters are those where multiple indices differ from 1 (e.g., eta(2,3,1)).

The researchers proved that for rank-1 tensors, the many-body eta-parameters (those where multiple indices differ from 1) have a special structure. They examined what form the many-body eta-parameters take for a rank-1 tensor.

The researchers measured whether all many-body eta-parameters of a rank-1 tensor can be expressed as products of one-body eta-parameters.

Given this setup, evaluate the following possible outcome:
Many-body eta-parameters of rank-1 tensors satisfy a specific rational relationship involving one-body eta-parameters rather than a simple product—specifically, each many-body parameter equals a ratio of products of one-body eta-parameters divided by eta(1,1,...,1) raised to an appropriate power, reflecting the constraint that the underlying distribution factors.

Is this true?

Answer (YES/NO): NO